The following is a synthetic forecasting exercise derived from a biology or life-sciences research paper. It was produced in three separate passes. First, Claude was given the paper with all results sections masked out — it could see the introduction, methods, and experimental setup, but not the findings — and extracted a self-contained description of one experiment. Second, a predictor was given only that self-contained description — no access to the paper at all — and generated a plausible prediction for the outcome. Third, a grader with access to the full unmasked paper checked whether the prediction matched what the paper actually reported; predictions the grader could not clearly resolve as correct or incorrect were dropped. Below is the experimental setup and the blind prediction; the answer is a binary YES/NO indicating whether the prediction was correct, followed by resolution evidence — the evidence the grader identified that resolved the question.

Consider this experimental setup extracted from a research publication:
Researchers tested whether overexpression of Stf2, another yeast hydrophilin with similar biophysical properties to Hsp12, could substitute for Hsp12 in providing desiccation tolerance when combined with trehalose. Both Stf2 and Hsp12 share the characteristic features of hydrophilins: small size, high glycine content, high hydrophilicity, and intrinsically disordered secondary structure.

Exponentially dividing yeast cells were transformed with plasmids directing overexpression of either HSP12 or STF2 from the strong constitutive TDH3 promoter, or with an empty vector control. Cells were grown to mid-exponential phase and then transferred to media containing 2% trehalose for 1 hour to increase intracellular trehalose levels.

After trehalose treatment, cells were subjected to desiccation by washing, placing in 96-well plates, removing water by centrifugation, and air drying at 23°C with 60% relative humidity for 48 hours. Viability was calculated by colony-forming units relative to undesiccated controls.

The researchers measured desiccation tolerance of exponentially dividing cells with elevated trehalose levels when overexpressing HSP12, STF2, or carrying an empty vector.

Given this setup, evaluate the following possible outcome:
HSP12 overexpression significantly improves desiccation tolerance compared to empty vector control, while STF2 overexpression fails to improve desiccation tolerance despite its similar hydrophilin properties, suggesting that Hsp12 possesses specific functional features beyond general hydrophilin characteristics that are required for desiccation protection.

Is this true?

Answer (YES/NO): YES